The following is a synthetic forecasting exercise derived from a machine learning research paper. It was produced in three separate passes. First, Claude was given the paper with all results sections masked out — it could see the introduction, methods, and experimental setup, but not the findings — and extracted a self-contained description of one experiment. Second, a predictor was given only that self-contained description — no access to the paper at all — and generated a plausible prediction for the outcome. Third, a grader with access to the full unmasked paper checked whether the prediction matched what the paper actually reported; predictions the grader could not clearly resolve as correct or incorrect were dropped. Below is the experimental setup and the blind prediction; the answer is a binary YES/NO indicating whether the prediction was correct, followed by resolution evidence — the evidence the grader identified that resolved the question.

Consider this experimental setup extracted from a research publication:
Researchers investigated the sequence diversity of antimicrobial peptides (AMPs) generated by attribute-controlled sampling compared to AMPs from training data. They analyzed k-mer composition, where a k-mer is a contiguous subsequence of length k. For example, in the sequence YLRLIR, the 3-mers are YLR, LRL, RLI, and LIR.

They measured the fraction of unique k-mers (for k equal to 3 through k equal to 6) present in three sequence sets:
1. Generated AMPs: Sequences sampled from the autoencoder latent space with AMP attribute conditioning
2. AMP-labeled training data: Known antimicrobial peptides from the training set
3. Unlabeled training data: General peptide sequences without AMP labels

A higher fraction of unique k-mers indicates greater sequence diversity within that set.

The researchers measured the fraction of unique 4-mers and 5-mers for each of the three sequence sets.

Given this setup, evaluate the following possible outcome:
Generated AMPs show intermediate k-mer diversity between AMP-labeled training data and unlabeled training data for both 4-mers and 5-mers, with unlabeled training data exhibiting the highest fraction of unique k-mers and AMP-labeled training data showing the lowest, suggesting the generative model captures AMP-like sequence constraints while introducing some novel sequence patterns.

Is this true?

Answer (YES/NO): YES